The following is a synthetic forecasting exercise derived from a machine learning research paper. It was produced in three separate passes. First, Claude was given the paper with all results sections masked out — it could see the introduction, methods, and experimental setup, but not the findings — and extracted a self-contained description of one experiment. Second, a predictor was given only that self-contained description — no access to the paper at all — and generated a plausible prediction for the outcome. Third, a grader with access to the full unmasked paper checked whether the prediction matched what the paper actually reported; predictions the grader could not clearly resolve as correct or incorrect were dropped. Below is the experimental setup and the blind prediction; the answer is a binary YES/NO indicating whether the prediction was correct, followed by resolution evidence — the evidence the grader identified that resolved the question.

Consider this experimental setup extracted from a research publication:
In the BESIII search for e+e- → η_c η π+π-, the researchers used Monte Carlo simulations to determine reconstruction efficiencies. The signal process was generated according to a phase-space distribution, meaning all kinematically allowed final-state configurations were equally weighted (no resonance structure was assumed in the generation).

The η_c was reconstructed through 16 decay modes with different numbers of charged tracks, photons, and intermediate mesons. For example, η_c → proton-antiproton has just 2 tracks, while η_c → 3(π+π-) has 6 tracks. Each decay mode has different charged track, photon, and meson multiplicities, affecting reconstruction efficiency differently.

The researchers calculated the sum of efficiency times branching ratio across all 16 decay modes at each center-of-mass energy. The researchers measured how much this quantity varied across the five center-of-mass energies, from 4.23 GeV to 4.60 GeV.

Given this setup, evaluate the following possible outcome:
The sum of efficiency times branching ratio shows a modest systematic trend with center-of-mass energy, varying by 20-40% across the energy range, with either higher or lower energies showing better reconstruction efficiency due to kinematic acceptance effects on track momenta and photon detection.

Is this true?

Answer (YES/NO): NO